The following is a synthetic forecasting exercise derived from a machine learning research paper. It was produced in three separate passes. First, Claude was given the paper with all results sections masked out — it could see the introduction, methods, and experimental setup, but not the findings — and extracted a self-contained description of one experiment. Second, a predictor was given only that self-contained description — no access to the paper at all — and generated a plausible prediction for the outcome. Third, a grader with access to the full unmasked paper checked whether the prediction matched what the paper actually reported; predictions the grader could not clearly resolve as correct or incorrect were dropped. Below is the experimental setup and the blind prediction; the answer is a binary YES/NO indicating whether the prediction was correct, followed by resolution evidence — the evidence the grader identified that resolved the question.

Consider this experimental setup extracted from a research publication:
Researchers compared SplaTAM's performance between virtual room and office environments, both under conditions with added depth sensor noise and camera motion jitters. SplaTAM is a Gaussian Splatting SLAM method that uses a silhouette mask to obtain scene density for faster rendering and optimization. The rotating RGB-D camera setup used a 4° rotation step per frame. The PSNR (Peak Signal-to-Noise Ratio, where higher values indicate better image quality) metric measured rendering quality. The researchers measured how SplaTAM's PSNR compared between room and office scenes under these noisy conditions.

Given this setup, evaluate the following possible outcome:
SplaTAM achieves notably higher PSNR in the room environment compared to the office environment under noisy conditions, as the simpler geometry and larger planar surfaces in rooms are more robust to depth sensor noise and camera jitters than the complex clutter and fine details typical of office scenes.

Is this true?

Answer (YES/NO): YES